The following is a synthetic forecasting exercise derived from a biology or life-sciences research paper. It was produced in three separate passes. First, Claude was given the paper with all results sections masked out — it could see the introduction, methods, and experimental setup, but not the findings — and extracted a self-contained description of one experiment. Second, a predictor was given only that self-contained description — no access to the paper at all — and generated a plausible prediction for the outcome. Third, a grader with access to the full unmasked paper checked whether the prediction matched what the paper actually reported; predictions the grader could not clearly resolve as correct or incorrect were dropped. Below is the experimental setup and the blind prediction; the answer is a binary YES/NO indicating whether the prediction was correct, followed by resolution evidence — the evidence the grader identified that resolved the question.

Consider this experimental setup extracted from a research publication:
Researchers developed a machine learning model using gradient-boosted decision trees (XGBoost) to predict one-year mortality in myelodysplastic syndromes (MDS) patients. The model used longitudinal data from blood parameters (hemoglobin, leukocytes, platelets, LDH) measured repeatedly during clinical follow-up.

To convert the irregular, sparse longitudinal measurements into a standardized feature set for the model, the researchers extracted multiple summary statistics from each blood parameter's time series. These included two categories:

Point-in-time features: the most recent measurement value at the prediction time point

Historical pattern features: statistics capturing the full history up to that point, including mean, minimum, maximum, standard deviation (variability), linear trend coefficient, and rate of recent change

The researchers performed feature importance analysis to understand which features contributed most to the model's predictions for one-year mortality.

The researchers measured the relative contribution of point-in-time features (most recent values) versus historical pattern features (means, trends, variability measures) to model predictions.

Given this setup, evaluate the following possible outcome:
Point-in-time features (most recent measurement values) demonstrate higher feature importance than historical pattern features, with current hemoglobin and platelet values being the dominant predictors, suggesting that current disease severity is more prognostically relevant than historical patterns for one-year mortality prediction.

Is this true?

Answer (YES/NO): NO